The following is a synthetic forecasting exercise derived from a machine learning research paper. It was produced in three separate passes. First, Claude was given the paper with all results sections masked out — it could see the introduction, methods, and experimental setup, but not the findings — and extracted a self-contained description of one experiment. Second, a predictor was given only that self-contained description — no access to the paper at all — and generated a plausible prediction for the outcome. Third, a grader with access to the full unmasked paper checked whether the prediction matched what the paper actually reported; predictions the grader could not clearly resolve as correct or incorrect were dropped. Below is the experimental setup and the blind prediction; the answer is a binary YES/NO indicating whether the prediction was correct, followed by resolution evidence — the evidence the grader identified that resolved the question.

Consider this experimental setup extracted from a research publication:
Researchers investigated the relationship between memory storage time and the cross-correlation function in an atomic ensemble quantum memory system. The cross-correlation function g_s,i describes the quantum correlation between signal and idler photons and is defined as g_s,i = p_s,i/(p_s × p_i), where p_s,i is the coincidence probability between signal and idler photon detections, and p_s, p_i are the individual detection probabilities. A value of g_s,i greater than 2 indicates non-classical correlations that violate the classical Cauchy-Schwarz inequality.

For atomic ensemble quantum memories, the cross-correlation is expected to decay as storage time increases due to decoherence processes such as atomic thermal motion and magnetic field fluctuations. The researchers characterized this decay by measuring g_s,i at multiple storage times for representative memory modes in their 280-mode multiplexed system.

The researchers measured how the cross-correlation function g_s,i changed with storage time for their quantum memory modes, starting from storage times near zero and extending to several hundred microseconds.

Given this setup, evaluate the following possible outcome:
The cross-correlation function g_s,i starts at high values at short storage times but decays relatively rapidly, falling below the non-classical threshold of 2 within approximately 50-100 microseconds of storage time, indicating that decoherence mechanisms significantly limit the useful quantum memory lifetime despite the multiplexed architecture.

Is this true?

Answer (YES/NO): NO